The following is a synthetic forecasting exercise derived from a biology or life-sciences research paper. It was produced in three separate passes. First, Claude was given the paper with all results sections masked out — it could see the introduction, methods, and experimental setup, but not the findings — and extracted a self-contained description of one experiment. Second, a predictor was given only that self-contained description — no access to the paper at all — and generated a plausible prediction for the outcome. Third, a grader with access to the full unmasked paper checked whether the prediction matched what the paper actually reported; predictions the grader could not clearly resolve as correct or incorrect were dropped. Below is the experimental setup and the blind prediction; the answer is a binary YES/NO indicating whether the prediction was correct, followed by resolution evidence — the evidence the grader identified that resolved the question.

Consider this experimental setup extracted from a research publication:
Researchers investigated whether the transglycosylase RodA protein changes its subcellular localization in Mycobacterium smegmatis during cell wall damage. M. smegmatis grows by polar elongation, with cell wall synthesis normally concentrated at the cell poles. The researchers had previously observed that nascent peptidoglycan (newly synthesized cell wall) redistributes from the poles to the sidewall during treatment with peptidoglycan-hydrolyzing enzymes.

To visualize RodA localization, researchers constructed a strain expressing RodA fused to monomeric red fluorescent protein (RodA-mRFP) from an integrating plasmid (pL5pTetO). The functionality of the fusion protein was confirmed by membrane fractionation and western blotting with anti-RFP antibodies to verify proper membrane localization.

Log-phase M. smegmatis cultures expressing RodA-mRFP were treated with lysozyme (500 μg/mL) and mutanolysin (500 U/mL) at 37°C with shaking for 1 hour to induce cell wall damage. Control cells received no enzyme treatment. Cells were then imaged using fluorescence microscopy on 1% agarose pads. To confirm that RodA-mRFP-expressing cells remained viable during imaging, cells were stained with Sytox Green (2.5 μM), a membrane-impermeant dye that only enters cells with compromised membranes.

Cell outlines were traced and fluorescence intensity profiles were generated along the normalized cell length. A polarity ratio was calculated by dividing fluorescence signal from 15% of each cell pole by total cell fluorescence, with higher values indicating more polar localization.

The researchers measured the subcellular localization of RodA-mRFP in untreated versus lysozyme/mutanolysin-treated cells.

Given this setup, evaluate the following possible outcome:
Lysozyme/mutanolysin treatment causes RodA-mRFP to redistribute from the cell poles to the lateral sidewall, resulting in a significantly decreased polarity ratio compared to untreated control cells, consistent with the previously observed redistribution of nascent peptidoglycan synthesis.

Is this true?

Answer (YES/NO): NO